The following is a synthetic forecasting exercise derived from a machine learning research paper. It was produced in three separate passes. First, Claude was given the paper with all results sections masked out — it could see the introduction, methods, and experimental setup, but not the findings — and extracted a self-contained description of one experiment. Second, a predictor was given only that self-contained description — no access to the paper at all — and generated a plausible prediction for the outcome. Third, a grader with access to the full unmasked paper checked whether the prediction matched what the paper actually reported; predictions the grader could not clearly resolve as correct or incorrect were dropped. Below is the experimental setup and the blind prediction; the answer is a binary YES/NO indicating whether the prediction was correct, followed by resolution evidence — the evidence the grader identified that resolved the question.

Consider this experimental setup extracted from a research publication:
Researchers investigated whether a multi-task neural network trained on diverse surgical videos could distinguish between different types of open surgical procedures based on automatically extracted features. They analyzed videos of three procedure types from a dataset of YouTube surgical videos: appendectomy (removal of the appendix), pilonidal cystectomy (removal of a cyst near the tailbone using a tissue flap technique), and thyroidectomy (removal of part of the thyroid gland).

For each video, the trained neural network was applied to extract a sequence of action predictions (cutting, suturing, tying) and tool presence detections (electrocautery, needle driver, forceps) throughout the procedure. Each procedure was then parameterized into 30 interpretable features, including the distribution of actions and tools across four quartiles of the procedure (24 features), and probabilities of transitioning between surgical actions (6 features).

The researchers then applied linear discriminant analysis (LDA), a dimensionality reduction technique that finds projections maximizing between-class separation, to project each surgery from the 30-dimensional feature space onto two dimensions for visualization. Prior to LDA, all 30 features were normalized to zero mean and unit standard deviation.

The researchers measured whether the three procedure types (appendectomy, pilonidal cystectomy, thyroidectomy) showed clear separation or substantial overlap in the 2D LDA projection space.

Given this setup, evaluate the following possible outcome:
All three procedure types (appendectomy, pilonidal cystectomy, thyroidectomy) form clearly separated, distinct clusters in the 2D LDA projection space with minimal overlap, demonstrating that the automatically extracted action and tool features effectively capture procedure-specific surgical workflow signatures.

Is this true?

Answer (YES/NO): YES